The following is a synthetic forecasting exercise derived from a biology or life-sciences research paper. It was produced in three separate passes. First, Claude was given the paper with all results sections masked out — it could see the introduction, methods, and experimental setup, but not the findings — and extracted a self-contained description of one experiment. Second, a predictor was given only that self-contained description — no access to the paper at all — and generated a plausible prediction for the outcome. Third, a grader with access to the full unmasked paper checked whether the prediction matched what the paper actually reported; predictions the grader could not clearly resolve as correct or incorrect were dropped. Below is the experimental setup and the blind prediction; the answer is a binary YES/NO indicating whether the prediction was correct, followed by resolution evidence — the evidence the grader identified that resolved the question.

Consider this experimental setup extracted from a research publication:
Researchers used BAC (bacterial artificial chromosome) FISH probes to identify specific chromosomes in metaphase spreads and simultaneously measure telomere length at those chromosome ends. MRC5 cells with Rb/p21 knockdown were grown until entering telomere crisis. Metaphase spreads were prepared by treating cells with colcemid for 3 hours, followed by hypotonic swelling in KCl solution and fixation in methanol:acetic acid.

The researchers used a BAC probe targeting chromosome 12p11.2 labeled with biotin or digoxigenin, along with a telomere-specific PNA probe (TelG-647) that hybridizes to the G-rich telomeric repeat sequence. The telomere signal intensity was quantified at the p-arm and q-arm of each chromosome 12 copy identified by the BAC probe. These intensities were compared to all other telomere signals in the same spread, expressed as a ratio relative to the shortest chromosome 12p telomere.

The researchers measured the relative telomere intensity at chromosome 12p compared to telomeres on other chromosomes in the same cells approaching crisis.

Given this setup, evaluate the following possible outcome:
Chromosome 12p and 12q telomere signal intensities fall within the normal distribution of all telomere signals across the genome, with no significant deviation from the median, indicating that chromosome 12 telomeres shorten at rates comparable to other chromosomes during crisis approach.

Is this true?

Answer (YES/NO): NO